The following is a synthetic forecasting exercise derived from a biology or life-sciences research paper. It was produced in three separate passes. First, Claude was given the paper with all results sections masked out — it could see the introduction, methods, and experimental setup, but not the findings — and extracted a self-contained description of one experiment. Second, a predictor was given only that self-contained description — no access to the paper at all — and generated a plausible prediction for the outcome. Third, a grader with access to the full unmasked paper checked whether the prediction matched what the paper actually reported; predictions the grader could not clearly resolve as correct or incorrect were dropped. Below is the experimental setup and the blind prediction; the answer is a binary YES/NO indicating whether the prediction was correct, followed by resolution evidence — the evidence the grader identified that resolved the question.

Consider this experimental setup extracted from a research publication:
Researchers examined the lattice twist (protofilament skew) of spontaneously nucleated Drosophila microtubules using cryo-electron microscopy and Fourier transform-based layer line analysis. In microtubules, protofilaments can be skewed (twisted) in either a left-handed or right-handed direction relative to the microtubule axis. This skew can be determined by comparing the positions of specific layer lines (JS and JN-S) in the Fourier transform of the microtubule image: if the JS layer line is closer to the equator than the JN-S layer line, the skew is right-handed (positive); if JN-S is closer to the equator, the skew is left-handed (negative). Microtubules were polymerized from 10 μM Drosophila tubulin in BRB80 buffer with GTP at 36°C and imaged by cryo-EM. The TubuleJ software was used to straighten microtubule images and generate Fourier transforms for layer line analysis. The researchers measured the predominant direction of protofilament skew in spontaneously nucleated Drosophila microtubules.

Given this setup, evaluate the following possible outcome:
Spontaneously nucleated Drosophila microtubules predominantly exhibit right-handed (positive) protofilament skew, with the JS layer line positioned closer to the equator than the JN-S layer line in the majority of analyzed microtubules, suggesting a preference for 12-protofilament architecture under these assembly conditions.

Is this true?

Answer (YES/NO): NO